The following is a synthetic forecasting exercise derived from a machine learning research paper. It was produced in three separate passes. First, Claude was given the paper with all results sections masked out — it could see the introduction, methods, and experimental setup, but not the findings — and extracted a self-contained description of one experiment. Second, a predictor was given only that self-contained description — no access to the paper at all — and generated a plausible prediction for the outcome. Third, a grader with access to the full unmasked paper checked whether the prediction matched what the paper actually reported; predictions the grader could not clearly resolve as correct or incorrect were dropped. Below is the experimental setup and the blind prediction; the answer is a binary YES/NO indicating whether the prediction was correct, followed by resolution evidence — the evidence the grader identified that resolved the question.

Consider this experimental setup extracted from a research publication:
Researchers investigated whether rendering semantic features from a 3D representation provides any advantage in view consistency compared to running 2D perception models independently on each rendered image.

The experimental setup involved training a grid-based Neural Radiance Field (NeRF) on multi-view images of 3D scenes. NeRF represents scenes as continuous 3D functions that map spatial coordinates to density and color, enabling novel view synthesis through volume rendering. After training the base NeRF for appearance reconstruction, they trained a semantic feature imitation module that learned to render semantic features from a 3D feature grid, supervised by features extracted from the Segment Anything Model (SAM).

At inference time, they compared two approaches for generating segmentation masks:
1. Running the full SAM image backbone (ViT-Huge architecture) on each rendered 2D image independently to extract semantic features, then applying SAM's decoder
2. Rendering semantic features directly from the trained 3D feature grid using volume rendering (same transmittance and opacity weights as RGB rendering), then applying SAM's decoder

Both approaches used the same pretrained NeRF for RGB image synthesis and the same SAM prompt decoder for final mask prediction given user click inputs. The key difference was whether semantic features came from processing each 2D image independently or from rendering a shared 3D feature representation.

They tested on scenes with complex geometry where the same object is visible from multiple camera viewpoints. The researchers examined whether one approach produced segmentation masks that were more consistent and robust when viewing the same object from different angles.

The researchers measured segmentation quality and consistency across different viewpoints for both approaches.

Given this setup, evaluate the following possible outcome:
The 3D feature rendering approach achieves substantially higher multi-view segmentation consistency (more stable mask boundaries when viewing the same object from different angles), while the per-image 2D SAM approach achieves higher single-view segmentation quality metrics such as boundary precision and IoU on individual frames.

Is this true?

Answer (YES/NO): NO